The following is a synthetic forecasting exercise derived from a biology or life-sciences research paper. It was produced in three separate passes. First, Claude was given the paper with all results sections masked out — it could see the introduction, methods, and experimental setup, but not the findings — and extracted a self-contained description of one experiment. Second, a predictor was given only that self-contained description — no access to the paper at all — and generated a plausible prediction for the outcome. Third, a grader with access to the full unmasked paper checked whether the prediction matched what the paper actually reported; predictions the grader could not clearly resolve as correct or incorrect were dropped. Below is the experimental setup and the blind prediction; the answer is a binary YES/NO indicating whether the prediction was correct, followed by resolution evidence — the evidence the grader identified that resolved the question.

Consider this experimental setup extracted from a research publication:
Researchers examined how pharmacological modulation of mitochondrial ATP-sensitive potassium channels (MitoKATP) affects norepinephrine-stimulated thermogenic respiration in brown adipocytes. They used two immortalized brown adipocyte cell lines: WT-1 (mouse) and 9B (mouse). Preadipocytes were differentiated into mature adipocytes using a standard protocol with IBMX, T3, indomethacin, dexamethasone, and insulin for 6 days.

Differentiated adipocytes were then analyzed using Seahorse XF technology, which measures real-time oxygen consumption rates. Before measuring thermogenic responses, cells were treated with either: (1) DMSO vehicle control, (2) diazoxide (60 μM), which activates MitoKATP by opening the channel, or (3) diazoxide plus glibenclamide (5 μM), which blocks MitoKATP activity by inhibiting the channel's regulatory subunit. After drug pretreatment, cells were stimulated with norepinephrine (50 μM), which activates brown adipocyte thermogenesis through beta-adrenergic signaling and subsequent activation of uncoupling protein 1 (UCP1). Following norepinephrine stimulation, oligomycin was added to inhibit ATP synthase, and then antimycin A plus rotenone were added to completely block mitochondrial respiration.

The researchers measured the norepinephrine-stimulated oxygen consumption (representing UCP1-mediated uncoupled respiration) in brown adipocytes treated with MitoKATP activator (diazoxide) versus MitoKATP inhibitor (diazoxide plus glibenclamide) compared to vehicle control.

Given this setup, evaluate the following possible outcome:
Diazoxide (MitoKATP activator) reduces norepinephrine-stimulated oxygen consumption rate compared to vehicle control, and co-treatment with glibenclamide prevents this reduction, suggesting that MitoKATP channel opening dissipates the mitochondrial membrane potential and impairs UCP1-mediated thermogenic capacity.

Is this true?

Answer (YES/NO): NO